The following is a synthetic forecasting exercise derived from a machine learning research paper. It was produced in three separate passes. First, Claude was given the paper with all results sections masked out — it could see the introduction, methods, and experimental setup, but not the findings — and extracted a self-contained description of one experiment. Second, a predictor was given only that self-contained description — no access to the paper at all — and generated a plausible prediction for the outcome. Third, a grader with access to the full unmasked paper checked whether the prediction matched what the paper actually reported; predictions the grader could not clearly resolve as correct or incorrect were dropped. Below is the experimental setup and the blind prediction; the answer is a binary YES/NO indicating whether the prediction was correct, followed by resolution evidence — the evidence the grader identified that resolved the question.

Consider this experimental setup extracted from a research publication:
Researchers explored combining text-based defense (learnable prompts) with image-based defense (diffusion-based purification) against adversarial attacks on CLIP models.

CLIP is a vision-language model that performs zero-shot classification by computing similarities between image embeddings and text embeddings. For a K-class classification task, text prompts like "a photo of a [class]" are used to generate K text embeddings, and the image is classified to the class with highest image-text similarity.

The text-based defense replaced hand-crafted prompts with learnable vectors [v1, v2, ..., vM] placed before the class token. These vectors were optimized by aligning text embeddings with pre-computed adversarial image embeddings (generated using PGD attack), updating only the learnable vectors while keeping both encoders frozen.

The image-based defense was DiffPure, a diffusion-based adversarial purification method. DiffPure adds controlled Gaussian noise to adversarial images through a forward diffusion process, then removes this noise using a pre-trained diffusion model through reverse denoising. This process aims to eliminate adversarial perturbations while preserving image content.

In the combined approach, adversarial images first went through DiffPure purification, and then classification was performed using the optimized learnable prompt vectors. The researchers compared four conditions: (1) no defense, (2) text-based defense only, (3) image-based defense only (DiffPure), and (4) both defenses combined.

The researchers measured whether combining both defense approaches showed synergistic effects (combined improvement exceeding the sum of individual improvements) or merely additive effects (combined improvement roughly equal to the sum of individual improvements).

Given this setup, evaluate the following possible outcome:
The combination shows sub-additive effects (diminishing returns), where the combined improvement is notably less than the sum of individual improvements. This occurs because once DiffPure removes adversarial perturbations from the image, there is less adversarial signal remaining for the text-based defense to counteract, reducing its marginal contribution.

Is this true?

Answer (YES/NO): YES